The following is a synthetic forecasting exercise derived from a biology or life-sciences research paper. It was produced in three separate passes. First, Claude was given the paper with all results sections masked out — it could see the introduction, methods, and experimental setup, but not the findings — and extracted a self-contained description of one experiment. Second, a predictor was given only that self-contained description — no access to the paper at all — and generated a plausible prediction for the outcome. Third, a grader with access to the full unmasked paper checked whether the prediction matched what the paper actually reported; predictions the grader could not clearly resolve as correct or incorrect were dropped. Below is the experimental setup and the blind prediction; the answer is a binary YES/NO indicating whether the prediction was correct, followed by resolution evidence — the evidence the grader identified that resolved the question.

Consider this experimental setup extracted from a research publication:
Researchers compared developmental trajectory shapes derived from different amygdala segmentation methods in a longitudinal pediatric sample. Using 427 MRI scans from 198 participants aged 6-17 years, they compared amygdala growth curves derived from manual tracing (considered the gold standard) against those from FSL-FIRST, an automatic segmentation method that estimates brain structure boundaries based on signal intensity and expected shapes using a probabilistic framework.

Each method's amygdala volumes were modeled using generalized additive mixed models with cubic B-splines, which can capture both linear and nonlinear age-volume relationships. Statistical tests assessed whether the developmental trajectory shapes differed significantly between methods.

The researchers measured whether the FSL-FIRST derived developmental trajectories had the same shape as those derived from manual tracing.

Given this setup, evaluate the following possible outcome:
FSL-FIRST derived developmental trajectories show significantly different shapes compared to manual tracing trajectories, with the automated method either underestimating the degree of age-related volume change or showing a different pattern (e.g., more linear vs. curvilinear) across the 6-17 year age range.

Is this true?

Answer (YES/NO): YES